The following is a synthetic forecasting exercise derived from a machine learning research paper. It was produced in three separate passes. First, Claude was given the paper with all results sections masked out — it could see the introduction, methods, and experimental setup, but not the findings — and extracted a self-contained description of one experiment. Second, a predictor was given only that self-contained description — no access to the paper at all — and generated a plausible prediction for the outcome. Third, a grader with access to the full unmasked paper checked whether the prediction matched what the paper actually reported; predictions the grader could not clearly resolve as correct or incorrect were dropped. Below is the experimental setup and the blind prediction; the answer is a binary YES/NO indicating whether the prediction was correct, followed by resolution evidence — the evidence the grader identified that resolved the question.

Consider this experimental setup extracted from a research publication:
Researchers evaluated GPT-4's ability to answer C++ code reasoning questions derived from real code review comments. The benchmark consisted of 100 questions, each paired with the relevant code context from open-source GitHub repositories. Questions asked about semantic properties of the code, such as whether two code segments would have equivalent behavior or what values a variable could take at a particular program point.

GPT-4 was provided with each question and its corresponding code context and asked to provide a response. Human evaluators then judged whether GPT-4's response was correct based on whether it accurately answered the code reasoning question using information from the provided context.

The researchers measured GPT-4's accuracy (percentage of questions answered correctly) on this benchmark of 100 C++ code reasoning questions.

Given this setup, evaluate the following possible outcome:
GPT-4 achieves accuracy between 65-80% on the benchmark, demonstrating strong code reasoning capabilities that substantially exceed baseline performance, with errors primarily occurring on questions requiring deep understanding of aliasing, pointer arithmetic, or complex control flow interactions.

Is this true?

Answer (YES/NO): NO